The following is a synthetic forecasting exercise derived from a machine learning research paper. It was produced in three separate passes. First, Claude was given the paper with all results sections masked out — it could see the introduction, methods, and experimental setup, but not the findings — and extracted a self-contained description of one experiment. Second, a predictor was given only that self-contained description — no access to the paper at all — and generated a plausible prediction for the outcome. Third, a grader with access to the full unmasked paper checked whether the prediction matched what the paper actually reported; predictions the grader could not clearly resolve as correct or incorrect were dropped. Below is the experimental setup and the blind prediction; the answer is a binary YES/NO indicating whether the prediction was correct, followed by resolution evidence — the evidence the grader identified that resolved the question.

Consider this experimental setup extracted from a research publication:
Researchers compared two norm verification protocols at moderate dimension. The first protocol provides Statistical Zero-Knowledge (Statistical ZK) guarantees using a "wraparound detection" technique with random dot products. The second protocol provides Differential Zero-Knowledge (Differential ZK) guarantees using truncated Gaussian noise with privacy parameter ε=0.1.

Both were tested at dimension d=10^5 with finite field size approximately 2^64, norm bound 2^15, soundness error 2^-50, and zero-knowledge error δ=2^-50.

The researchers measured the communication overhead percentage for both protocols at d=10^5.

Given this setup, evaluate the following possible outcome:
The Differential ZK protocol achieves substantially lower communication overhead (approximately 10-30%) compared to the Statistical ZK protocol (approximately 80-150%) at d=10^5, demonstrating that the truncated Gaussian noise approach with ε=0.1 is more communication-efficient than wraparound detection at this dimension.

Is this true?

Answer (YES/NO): NO